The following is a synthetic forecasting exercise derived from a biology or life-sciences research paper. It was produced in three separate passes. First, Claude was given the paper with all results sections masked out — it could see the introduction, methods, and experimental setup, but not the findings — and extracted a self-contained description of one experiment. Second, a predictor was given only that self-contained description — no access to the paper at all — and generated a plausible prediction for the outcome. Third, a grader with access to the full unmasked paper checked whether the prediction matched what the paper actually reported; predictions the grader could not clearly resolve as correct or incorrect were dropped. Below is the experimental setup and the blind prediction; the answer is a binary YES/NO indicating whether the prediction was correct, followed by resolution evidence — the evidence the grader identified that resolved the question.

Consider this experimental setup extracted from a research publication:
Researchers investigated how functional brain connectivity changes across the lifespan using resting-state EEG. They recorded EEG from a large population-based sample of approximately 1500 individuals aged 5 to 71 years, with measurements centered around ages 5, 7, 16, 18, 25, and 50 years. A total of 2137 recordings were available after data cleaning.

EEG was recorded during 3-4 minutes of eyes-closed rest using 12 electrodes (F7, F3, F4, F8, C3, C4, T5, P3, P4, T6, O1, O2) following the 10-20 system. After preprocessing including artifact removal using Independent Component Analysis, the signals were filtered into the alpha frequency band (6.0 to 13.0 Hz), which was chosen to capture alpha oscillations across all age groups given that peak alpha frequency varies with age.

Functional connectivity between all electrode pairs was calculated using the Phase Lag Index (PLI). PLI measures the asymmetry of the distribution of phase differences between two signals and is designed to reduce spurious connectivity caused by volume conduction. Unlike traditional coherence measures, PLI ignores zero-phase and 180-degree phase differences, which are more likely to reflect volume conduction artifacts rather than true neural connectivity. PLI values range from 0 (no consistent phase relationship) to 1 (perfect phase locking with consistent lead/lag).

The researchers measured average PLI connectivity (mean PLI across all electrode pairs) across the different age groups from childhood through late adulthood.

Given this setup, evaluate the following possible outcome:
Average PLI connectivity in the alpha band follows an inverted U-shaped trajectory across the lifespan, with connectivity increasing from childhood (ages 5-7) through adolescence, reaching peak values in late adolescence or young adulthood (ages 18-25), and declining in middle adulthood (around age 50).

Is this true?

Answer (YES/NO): NO